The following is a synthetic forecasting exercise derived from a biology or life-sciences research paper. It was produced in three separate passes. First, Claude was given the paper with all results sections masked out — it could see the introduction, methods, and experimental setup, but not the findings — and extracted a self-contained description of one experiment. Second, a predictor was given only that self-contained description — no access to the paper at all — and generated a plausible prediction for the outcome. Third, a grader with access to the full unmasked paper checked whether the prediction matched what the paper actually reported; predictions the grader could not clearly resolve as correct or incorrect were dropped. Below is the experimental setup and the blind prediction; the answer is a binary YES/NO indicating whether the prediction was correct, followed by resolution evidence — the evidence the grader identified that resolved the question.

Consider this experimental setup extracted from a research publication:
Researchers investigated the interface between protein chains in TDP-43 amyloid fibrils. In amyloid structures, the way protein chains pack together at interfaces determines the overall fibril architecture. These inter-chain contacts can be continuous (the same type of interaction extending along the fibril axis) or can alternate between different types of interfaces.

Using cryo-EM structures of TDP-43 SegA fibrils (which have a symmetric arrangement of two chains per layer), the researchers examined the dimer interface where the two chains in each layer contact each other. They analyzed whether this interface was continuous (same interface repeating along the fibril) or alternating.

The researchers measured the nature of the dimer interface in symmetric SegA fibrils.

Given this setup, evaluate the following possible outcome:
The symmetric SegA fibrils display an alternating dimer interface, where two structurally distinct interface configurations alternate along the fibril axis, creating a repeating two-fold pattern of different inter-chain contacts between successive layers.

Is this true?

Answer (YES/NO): NO